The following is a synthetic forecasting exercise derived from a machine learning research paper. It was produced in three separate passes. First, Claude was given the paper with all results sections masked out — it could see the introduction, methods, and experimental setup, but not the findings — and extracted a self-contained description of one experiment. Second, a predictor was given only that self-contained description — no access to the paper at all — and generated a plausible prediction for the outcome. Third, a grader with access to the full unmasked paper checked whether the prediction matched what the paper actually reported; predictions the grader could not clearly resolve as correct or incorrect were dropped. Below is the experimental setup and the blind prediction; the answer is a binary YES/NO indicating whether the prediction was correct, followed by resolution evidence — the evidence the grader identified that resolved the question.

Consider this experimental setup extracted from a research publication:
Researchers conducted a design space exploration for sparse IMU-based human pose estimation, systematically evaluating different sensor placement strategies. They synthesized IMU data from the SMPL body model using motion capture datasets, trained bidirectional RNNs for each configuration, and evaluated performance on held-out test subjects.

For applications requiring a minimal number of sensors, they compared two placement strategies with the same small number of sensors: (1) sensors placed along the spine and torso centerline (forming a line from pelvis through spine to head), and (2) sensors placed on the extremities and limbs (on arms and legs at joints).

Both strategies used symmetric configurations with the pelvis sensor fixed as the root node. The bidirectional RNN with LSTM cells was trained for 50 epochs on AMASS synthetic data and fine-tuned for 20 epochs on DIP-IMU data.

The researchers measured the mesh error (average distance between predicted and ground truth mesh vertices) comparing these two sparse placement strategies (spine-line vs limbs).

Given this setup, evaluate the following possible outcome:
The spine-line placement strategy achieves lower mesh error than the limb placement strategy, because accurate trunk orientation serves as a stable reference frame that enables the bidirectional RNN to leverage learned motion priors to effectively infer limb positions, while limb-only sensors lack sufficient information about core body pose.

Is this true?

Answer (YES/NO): NO